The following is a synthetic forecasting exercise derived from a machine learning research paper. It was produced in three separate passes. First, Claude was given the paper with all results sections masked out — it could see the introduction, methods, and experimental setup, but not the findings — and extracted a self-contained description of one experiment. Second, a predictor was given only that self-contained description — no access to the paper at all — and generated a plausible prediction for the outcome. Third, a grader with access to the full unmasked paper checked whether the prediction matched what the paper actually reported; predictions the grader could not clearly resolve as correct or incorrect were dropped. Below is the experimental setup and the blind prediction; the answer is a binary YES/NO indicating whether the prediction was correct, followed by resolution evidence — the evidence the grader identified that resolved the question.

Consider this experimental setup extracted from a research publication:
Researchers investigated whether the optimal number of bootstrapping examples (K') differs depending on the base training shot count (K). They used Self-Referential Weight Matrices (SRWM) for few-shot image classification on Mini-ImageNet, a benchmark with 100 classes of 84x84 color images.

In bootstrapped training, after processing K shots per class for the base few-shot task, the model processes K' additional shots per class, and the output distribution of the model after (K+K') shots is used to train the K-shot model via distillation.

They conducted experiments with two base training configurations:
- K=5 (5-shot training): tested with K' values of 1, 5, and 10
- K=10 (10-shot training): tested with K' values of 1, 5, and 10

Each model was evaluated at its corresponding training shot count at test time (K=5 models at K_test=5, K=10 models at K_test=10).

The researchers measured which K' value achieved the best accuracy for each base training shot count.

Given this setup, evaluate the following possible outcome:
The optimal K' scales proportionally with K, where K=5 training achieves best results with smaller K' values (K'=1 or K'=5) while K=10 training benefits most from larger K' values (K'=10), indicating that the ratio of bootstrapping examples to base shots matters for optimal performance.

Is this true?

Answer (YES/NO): NO